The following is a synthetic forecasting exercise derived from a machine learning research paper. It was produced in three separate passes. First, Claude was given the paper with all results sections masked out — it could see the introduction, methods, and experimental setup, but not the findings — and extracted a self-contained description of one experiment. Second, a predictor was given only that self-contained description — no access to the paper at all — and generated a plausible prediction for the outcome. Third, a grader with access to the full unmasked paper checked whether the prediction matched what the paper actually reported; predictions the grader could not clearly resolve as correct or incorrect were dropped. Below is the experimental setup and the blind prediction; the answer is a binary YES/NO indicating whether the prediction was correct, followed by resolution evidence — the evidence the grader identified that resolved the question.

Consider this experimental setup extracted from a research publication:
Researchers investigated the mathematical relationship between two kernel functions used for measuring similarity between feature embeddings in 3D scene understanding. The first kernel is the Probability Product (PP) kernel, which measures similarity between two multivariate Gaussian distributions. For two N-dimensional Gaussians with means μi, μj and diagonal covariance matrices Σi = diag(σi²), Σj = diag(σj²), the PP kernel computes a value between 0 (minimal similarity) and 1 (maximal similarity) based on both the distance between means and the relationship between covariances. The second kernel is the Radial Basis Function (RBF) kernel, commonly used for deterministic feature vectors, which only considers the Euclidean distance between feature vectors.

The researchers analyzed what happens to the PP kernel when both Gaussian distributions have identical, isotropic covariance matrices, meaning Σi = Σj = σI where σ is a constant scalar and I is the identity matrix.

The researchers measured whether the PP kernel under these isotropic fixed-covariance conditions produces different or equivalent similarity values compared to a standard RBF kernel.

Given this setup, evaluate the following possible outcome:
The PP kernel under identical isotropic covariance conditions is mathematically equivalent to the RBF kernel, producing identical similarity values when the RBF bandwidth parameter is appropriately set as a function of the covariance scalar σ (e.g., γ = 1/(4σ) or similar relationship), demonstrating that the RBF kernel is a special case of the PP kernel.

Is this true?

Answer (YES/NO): YES